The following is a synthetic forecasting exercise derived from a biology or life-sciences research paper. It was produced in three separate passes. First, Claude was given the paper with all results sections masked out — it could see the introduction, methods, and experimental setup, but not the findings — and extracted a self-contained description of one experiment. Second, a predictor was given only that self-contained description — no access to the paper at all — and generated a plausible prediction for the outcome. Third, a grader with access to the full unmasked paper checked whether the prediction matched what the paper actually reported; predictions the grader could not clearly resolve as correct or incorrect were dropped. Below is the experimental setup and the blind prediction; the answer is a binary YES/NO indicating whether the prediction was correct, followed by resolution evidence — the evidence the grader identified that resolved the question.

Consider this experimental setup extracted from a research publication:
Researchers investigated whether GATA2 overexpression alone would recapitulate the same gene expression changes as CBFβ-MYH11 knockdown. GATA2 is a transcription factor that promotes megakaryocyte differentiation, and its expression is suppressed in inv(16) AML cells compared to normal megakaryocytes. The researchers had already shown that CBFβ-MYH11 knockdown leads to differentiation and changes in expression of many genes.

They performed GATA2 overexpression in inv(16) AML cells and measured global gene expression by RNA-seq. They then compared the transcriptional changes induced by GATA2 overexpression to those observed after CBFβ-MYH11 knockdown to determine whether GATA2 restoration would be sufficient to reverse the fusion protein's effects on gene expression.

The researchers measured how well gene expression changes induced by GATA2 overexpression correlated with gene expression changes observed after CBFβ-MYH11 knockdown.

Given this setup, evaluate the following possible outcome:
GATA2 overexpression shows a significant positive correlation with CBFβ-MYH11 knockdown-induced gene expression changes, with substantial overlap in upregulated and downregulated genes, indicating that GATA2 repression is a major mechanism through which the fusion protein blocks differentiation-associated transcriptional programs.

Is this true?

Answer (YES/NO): NO